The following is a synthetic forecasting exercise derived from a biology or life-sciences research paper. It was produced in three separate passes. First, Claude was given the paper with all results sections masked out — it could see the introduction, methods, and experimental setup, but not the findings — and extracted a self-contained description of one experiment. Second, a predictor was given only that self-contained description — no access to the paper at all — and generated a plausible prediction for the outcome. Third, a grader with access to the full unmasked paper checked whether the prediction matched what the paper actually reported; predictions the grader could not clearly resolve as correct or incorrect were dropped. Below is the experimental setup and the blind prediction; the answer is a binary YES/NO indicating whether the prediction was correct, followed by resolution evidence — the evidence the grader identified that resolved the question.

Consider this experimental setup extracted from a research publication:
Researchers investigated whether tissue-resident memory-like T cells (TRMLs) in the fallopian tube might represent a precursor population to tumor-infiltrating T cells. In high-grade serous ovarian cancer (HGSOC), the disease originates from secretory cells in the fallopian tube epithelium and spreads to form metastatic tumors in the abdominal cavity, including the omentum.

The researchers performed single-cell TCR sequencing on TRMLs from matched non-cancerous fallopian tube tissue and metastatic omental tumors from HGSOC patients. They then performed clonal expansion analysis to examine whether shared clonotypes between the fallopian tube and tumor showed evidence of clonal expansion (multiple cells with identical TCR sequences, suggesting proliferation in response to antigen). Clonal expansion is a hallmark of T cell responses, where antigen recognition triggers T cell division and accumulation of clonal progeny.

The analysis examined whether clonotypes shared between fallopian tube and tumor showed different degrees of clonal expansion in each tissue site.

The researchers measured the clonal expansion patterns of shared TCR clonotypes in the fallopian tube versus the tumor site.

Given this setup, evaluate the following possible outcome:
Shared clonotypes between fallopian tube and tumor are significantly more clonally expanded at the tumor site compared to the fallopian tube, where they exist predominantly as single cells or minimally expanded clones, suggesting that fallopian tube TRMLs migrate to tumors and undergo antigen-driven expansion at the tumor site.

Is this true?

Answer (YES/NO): YES